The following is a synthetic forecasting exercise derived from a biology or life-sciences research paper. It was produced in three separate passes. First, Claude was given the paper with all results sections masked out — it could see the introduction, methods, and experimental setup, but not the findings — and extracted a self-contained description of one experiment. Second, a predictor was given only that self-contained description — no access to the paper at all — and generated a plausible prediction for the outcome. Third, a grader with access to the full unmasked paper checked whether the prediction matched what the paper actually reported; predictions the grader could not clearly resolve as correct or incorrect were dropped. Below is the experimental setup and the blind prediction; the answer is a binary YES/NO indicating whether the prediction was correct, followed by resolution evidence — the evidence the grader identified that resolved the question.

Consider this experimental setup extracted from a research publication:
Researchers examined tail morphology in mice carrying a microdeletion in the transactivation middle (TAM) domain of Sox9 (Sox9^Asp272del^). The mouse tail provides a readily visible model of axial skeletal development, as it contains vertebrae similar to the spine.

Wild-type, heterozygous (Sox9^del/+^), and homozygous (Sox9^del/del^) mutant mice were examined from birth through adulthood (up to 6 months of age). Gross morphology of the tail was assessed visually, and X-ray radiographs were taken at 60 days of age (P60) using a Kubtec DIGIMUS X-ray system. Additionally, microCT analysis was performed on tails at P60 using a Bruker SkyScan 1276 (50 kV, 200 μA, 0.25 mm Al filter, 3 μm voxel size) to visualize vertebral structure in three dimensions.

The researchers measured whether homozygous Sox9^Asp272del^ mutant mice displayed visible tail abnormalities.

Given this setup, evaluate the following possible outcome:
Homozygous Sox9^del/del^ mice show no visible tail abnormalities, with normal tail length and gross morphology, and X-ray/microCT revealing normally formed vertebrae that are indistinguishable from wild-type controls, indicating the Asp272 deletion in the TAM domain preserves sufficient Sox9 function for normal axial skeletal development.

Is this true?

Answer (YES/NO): NO